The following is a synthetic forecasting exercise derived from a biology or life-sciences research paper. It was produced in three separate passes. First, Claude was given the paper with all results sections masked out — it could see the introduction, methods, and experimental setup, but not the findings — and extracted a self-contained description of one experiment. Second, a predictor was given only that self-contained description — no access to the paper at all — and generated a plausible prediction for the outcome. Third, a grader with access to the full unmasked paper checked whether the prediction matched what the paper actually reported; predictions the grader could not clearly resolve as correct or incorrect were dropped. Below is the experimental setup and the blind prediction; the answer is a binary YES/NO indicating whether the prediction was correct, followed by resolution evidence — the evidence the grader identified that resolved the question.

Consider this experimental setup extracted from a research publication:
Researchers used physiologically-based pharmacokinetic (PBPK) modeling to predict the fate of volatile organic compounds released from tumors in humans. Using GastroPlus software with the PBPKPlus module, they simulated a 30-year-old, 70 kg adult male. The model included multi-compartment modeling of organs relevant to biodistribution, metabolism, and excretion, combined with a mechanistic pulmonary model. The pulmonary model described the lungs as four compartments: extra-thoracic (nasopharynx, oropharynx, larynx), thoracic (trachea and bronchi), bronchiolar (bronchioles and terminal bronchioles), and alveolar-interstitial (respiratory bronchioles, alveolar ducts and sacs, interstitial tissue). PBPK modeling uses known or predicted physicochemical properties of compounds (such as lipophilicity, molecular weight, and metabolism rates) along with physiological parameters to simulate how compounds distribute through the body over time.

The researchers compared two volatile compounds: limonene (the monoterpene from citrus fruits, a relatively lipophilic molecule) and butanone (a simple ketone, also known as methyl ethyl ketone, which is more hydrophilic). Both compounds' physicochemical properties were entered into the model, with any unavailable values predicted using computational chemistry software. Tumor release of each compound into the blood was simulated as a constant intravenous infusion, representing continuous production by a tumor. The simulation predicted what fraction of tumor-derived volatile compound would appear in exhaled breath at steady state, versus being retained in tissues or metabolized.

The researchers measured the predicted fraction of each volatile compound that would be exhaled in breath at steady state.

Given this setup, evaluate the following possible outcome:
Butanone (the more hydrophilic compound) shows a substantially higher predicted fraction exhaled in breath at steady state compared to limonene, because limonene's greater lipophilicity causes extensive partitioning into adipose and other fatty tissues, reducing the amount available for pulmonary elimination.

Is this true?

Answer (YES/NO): YES